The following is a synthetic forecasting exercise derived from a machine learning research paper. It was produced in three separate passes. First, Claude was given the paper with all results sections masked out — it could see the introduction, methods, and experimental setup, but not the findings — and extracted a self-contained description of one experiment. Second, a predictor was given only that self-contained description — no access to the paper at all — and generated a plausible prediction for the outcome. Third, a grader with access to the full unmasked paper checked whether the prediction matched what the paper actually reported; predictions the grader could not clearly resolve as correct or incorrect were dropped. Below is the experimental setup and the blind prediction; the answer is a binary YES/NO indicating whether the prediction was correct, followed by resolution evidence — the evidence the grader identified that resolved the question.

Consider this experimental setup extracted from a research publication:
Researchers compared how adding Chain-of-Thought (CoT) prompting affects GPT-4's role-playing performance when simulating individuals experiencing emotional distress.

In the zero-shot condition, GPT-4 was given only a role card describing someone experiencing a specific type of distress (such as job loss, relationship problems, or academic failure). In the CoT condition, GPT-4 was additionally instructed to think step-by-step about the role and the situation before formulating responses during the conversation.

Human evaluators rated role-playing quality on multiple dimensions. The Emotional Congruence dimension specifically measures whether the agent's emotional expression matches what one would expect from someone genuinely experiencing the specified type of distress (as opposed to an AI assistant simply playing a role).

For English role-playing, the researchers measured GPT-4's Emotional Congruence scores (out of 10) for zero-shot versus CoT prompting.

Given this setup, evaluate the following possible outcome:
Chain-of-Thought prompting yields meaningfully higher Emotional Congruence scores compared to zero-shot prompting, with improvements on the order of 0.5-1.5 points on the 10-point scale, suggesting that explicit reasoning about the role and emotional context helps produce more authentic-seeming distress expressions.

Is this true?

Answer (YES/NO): NO